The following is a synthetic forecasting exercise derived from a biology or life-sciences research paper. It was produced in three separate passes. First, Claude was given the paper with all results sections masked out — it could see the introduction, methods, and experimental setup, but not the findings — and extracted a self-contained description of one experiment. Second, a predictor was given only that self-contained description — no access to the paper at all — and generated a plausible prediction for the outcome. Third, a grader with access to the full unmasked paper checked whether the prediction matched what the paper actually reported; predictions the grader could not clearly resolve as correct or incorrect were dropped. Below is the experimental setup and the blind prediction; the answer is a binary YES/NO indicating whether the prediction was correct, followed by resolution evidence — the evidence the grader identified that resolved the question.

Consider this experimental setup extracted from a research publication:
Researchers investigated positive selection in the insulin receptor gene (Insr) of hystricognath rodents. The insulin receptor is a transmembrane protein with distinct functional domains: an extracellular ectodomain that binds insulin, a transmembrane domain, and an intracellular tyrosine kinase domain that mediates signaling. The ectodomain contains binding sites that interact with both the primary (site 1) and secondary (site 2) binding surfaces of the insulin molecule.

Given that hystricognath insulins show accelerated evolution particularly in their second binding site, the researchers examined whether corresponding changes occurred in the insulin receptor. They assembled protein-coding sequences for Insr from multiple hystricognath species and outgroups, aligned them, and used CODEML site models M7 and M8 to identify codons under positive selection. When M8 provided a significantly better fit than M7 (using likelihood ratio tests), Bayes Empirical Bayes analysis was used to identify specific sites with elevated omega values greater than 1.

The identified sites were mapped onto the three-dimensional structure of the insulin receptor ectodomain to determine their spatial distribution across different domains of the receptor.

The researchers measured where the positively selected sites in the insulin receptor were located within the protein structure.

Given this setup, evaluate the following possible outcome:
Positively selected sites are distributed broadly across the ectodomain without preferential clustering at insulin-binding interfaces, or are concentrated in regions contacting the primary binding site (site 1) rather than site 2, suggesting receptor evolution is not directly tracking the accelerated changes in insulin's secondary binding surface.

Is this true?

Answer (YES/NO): NO